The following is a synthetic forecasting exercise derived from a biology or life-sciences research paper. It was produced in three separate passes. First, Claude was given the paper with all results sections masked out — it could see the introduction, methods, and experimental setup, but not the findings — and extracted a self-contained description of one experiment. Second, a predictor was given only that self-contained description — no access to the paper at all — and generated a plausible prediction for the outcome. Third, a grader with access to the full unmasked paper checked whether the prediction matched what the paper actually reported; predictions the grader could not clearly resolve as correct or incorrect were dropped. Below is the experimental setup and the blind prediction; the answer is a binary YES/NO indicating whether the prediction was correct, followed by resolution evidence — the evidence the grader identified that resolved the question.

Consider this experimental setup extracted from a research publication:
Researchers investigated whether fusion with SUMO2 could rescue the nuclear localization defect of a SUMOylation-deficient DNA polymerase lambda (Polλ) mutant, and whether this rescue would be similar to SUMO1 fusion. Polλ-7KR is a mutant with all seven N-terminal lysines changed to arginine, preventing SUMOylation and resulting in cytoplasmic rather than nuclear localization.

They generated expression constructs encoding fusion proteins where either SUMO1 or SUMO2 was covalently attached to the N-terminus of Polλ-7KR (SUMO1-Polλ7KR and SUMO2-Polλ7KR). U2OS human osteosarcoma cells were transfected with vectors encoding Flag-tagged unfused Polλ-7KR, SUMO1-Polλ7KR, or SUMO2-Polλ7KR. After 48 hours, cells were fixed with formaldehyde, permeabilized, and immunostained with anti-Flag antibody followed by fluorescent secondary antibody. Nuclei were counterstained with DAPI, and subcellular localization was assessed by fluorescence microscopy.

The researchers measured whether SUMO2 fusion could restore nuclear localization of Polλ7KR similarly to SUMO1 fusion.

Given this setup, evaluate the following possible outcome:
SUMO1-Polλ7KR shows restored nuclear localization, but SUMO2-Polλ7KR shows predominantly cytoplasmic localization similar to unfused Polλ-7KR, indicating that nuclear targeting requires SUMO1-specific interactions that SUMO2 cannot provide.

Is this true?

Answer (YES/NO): NO